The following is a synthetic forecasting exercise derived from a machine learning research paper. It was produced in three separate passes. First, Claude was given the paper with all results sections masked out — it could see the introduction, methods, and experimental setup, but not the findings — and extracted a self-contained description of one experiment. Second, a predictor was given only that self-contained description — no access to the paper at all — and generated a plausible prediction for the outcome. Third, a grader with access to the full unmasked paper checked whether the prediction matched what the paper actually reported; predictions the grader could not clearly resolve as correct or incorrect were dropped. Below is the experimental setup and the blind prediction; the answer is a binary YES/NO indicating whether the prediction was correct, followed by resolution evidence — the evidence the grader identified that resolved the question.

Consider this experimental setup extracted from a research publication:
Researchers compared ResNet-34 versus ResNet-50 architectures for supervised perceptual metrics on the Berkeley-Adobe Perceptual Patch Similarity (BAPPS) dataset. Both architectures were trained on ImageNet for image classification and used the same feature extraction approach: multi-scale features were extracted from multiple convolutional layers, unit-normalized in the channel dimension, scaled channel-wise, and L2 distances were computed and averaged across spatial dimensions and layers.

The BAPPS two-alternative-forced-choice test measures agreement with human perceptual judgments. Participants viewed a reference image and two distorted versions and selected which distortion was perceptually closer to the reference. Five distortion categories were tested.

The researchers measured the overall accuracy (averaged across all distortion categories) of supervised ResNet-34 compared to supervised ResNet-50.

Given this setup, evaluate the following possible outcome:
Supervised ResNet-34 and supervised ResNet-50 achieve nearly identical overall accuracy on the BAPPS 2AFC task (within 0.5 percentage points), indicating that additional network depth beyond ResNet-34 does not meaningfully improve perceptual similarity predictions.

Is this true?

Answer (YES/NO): YES